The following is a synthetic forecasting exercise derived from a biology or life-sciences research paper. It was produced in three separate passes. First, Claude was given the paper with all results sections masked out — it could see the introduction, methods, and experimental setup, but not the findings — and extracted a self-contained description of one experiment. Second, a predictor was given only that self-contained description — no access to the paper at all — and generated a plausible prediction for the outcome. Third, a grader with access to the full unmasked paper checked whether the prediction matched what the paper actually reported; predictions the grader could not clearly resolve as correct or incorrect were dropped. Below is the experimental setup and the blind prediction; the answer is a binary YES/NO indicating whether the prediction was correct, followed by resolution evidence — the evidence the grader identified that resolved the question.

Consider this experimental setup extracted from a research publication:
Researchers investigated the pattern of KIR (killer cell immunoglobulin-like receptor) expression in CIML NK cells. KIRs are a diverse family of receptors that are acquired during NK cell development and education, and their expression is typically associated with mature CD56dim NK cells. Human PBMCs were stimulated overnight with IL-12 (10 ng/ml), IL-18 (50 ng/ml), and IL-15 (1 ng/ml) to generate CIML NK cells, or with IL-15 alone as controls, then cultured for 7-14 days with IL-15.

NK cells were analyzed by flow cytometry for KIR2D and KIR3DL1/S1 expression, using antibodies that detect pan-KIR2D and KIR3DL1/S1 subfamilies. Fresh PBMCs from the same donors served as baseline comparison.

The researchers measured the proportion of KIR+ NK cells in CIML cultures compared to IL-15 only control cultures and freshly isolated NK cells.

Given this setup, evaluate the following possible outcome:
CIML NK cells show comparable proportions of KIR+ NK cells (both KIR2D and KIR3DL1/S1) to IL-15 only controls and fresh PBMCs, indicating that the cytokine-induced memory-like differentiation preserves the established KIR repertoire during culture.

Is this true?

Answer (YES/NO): YES